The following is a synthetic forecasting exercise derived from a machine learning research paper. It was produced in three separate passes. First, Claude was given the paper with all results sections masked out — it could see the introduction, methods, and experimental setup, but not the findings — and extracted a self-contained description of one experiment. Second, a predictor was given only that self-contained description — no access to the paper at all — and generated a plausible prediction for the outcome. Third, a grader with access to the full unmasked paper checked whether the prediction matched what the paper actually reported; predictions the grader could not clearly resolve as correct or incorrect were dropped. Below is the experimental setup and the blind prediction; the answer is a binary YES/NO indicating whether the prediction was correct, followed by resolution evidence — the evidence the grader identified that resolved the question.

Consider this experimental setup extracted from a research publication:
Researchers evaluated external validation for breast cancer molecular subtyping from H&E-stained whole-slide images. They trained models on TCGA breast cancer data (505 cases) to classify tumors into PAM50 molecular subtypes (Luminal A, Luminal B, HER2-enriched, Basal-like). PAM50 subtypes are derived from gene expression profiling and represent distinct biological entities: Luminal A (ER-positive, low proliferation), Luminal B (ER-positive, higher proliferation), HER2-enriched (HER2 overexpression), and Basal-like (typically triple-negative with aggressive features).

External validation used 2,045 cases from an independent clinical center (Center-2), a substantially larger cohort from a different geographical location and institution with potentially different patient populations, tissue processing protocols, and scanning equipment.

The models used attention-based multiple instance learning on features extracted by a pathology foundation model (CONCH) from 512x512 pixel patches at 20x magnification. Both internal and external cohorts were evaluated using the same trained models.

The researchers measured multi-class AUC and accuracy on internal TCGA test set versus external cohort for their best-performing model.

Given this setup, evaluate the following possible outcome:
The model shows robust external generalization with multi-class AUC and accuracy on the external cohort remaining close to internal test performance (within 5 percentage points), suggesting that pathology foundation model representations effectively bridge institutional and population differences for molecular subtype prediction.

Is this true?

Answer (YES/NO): NO